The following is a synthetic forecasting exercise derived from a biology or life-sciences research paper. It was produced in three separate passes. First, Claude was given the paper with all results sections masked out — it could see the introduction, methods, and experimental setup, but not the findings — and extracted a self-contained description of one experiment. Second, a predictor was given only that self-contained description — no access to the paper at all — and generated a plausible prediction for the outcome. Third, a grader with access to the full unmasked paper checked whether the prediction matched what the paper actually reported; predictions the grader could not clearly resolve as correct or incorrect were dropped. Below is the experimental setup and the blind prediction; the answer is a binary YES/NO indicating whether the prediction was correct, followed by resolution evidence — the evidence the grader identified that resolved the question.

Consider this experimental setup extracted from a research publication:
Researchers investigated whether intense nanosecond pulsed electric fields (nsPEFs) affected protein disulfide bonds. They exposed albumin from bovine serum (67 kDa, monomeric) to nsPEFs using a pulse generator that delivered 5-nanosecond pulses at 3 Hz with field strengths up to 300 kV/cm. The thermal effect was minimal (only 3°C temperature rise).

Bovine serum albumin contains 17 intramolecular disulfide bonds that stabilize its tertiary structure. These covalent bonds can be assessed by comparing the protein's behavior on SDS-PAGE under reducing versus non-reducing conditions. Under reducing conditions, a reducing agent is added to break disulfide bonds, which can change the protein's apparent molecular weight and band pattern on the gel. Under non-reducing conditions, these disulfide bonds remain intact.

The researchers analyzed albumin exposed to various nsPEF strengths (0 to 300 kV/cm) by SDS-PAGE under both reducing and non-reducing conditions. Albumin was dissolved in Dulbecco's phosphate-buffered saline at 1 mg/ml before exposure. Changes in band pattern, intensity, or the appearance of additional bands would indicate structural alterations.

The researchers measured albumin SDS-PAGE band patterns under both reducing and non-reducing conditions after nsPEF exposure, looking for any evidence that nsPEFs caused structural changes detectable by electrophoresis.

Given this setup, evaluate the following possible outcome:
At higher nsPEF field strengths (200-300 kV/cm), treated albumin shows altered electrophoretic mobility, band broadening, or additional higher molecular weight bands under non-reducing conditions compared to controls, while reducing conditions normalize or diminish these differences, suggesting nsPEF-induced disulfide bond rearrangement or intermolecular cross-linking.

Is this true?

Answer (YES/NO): NO